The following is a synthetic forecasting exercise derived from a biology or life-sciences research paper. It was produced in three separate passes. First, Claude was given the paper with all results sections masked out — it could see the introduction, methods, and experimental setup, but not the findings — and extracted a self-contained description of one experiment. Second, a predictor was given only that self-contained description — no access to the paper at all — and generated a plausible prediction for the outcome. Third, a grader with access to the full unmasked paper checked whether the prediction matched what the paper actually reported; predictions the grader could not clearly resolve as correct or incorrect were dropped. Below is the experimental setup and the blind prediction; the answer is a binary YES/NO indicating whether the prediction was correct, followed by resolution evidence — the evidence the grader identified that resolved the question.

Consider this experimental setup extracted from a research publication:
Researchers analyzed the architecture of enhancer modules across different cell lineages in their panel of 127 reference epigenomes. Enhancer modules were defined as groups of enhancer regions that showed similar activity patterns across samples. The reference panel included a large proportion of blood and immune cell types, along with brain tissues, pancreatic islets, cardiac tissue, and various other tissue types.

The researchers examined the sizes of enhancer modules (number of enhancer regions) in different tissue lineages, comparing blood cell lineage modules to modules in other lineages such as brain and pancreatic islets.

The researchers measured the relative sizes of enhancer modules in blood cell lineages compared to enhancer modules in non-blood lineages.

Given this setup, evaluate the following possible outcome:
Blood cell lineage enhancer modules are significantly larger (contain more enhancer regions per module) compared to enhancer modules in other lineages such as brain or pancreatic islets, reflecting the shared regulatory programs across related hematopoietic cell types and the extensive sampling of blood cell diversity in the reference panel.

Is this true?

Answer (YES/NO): YES